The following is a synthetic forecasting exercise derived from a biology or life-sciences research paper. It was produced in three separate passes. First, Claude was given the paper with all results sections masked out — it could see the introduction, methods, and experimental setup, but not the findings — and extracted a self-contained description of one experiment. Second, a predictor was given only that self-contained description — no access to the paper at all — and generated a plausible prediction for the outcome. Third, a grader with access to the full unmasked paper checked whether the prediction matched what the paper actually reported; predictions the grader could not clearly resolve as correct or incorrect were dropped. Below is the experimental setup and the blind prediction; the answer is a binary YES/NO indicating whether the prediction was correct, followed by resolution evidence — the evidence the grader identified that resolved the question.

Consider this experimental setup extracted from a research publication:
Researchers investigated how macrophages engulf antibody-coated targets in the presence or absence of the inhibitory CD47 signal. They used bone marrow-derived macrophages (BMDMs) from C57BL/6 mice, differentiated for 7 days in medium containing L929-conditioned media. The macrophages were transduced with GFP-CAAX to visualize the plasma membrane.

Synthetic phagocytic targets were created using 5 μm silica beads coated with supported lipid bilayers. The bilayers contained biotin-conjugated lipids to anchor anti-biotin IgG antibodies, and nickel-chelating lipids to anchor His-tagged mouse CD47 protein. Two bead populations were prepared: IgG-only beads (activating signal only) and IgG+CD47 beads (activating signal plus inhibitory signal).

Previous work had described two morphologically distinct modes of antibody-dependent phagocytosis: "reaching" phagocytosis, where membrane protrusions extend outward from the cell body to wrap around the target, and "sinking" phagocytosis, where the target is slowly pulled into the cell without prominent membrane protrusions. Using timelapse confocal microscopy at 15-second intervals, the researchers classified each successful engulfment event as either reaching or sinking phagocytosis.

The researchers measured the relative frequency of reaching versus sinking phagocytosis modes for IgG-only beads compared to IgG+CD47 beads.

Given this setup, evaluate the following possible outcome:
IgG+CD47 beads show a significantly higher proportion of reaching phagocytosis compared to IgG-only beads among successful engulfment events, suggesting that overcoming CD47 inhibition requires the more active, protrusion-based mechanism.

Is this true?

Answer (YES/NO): NO